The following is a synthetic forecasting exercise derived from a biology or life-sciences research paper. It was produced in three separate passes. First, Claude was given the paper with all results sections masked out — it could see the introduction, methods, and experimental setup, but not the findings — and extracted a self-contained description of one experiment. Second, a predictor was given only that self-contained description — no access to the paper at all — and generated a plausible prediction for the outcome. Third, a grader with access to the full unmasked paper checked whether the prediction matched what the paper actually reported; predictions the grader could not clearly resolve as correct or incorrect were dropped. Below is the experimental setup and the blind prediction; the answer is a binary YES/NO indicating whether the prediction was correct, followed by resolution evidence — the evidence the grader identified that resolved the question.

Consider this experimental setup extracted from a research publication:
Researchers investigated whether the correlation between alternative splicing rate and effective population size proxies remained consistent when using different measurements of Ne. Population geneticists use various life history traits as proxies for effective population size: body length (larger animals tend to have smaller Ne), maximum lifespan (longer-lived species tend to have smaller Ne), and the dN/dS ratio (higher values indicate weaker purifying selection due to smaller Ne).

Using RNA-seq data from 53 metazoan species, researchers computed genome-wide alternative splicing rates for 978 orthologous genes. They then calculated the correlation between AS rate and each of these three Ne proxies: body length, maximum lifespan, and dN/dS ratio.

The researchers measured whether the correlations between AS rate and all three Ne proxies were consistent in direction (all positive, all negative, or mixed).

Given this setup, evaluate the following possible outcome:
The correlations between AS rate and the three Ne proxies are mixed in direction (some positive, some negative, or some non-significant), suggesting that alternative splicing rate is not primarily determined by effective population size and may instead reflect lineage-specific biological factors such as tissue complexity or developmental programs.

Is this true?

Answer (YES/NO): NO